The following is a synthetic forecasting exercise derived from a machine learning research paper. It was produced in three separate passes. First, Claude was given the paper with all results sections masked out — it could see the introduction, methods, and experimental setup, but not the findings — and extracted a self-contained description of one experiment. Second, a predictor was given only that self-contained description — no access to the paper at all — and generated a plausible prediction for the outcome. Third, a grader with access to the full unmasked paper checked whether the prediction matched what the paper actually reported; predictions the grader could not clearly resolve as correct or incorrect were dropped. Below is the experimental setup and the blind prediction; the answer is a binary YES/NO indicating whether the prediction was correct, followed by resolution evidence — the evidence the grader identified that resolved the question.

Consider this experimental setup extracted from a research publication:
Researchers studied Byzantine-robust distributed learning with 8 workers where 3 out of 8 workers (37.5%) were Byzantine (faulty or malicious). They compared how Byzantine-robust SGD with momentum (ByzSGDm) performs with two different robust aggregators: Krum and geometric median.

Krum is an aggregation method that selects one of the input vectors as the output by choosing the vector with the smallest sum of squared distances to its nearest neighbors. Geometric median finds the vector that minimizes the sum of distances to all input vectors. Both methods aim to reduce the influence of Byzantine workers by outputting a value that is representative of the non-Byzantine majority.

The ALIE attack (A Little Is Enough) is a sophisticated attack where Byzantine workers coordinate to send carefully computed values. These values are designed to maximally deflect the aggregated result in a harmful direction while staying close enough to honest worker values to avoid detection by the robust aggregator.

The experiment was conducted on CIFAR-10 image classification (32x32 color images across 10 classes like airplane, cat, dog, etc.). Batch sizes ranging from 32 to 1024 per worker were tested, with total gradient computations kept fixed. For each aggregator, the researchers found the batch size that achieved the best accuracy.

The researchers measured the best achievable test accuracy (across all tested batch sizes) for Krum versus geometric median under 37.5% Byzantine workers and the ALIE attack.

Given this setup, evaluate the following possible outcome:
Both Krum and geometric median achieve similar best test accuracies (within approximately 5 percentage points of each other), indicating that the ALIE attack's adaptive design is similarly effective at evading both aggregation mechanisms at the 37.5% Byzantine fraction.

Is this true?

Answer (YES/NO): YES